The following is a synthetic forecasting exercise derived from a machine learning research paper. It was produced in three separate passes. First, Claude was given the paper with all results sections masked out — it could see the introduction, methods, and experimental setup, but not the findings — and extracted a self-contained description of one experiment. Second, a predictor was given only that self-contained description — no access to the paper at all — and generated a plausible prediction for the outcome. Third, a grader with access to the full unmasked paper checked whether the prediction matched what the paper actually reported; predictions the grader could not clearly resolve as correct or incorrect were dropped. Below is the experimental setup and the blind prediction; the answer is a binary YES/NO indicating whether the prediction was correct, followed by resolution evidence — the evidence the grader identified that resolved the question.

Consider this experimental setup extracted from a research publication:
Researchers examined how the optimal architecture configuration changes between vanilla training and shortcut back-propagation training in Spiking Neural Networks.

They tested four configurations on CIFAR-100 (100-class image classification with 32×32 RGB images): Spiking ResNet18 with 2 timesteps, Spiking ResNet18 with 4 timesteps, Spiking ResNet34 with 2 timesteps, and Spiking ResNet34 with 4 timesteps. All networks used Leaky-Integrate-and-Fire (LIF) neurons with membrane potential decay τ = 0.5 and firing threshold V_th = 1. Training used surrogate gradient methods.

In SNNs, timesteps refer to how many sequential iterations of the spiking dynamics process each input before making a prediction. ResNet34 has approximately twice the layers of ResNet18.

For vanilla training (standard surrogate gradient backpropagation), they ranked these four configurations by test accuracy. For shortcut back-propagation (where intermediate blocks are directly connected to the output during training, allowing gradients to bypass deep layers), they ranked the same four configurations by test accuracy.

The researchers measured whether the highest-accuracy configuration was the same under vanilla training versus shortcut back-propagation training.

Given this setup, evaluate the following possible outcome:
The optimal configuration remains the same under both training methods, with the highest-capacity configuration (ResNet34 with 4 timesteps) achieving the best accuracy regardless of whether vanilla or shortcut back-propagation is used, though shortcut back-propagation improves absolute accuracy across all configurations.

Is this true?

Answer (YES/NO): NO